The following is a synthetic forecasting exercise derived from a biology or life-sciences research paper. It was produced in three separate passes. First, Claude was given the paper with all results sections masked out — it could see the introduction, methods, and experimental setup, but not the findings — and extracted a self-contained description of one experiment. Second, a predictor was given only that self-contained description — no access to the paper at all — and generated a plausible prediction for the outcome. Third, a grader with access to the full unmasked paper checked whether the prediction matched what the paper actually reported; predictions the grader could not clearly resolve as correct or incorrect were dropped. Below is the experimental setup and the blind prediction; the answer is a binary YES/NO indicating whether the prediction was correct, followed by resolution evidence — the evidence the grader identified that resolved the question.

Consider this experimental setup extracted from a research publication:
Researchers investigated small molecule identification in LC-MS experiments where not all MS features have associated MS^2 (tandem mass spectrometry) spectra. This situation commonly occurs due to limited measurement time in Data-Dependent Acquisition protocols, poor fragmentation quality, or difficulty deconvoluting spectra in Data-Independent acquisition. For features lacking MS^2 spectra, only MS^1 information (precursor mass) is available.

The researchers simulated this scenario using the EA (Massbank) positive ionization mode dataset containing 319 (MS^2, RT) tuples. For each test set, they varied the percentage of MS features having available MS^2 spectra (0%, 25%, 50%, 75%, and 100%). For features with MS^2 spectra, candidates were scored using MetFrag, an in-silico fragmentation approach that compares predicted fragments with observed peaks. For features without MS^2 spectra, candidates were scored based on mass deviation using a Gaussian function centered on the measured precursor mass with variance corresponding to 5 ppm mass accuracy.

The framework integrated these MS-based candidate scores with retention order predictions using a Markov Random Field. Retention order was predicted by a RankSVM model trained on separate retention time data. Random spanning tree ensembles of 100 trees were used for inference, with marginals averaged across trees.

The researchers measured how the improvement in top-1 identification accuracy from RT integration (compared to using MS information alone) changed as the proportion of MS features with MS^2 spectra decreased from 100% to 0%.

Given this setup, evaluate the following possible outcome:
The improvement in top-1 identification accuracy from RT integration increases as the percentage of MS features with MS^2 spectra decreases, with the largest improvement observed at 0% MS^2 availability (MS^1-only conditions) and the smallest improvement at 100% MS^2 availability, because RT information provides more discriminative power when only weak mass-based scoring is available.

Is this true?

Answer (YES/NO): NO